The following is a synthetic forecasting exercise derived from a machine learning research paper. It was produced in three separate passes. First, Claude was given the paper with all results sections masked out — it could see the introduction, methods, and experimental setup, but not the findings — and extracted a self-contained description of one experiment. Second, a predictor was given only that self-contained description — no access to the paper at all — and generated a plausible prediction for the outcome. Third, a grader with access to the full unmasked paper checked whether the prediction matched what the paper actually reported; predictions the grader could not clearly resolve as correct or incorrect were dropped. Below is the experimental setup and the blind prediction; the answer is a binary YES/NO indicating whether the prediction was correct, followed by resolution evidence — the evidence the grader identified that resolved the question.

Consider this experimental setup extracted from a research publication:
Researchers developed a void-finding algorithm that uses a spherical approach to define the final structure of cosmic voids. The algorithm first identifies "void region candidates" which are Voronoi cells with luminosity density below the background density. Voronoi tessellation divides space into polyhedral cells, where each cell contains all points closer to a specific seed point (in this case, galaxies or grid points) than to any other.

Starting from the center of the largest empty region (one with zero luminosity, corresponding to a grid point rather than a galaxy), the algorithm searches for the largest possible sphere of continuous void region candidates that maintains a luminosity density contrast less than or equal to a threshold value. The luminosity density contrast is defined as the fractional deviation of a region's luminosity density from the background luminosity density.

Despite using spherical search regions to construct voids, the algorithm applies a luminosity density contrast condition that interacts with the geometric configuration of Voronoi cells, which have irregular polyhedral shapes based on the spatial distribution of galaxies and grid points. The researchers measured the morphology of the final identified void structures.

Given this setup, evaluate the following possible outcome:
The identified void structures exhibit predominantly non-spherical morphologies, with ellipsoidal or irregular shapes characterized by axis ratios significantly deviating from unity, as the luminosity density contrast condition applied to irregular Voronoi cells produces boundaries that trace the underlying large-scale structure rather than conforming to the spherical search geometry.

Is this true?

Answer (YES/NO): NO